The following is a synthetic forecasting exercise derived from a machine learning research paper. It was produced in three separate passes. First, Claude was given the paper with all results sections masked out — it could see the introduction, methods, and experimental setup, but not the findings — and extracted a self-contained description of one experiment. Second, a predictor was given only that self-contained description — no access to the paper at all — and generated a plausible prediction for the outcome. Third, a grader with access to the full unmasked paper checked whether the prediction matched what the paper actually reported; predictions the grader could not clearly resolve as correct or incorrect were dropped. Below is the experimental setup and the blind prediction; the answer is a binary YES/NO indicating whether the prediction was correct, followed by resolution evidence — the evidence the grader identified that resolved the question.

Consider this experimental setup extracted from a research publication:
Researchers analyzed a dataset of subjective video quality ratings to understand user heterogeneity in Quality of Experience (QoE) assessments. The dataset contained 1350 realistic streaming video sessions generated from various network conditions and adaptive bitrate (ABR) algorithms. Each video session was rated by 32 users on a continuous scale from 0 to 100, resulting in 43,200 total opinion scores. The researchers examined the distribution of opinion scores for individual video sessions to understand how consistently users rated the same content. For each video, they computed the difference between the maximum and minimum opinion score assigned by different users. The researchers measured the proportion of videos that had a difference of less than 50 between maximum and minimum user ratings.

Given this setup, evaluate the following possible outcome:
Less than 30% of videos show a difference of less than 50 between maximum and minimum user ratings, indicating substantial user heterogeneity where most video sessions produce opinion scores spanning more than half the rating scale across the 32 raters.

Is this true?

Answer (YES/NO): YES